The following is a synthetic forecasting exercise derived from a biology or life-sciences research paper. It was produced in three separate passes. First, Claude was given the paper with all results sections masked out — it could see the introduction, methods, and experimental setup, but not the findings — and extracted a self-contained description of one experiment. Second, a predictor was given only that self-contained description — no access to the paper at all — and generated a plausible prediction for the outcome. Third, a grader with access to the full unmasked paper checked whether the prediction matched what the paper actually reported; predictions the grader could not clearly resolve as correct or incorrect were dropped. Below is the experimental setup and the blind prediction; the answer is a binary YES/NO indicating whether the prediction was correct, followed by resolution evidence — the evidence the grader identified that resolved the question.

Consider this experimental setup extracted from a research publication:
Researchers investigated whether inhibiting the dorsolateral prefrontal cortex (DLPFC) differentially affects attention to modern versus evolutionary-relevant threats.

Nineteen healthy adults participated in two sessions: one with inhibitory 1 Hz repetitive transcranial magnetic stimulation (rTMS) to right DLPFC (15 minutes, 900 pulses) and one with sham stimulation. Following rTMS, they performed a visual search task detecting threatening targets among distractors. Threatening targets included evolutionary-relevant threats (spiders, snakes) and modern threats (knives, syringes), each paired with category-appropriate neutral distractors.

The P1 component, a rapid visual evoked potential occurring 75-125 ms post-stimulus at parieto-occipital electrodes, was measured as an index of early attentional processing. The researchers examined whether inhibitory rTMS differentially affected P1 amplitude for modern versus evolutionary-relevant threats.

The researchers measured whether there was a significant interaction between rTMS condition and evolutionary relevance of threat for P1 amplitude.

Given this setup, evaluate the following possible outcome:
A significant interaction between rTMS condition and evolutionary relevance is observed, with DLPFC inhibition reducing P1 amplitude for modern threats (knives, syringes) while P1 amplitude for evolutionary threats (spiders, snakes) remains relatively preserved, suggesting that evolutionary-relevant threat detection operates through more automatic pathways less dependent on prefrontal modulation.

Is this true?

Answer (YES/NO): NO